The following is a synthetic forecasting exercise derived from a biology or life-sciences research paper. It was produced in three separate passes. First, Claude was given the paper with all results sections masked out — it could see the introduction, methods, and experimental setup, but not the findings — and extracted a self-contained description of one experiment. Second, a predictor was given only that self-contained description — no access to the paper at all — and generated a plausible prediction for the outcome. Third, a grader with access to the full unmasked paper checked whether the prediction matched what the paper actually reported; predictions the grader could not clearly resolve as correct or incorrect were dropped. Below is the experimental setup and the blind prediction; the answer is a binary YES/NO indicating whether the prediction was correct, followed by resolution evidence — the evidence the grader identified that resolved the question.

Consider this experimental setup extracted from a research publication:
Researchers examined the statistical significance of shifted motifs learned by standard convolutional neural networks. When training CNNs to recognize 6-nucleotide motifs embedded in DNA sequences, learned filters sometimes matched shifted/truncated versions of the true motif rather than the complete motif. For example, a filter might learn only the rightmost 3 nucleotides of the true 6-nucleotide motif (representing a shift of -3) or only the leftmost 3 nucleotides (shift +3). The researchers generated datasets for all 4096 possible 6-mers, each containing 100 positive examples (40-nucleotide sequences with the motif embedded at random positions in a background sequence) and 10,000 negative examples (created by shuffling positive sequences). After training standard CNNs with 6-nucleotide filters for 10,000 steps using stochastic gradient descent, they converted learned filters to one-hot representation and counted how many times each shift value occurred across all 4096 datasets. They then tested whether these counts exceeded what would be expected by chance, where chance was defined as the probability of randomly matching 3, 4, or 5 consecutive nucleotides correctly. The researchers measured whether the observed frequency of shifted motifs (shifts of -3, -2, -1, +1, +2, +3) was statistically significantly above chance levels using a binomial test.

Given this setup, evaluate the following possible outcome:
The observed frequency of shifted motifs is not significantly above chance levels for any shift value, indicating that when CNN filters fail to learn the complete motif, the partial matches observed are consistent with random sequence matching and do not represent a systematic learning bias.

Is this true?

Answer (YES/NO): NO